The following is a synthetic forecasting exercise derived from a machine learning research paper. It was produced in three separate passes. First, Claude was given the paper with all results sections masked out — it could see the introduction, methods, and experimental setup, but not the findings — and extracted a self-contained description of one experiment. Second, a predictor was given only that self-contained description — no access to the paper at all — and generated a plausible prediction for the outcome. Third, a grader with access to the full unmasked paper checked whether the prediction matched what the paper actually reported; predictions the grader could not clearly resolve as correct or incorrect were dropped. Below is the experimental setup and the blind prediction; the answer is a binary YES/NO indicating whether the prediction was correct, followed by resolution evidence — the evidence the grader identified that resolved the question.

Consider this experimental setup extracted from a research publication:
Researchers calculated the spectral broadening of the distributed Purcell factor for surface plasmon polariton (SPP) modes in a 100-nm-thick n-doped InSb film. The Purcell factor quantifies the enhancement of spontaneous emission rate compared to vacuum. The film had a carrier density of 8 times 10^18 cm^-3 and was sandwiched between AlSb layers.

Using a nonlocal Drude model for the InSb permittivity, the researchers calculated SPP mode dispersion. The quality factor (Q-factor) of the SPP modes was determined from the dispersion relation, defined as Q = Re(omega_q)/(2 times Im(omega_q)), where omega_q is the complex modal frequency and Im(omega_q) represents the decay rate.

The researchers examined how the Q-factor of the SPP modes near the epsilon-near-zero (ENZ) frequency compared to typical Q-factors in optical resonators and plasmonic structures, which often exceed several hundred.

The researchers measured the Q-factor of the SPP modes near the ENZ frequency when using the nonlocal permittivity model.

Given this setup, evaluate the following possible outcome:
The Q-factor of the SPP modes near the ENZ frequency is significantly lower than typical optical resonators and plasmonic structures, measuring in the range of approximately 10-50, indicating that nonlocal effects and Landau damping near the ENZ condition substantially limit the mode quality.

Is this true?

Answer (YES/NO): NO